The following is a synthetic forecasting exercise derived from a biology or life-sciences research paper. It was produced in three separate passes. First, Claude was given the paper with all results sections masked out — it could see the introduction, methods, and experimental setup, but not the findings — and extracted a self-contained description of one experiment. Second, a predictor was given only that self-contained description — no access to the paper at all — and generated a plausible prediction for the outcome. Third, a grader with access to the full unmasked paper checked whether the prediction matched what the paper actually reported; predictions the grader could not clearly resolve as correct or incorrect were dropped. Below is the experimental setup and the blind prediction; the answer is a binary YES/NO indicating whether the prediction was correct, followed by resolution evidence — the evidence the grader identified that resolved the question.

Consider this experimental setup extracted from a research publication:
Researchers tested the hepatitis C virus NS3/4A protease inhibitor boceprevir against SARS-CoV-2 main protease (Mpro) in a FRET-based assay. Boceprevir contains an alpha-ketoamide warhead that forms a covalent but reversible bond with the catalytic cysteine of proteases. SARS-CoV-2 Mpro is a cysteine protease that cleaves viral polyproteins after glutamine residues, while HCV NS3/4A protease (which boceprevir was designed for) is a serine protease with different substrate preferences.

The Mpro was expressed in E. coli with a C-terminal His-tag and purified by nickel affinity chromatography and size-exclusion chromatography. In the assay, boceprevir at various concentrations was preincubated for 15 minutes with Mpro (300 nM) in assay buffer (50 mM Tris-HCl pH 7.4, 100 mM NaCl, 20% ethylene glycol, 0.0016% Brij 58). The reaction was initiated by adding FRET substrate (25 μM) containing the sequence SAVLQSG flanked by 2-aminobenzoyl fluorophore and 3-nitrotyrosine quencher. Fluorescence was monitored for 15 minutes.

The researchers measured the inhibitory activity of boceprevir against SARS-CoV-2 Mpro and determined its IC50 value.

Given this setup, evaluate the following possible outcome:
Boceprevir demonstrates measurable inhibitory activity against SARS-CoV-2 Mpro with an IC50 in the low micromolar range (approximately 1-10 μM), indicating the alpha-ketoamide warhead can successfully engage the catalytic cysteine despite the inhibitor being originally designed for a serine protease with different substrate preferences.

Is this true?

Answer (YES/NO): YES